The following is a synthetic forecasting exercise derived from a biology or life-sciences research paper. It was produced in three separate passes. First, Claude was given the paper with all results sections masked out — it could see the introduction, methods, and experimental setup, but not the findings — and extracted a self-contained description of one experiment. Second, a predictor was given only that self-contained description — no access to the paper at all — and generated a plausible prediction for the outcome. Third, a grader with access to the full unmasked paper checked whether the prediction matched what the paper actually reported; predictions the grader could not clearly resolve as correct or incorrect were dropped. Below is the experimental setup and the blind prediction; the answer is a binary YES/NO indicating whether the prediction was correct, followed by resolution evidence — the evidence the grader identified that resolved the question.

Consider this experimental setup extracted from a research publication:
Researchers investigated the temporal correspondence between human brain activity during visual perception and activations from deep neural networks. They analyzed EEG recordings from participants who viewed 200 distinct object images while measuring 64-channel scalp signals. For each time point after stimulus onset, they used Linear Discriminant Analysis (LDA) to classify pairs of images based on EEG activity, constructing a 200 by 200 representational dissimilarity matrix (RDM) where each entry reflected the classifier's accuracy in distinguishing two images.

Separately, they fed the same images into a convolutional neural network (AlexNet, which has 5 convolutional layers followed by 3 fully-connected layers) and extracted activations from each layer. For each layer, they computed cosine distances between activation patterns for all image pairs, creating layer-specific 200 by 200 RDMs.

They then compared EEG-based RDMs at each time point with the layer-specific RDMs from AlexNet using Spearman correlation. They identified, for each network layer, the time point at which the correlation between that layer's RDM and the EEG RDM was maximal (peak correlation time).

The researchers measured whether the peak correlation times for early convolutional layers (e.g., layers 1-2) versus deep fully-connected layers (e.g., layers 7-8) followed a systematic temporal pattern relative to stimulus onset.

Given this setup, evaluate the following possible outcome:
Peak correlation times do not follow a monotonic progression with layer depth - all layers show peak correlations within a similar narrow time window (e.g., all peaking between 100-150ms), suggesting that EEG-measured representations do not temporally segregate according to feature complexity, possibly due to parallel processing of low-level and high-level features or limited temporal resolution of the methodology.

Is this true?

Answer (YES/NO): NO